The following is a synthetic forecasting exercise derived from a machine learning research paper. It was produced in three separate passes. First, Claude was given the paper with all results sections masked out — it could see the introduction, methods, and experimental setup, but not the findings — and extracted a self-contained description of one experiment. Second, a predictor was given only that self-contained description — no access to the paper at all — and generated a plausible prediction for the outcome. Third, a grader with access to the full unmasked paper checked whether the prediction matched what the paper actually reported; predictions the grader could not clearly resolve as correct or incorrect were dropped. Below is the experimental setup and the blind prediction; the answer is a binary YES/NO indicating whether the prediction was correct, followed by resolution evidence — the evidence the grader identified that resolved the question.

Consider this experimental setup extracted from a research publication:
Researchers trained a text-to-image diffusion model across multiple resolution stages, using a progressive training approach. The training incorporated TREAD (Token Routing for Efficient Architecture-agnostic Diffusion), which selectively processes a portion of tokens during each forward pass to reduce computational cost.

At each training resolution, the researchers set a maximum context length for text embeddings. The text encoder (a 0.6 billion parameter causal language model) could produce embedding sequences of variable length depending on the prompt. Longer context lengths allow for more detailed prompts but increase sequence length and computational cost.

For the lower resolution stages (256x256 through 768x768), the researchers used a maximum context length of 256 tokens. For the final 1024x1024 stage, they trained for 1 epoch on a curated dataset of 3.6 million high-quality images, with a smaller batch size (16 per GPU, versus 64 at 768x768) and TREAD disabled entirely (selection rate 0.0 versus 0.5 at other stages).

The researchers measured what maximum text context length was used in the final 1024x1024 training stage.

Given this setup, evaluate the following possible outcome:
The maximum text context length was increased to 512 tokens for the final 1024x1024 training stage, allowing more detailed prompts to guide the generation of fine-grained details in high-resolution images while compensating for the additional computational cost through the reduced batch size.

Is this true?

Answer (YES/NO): YES